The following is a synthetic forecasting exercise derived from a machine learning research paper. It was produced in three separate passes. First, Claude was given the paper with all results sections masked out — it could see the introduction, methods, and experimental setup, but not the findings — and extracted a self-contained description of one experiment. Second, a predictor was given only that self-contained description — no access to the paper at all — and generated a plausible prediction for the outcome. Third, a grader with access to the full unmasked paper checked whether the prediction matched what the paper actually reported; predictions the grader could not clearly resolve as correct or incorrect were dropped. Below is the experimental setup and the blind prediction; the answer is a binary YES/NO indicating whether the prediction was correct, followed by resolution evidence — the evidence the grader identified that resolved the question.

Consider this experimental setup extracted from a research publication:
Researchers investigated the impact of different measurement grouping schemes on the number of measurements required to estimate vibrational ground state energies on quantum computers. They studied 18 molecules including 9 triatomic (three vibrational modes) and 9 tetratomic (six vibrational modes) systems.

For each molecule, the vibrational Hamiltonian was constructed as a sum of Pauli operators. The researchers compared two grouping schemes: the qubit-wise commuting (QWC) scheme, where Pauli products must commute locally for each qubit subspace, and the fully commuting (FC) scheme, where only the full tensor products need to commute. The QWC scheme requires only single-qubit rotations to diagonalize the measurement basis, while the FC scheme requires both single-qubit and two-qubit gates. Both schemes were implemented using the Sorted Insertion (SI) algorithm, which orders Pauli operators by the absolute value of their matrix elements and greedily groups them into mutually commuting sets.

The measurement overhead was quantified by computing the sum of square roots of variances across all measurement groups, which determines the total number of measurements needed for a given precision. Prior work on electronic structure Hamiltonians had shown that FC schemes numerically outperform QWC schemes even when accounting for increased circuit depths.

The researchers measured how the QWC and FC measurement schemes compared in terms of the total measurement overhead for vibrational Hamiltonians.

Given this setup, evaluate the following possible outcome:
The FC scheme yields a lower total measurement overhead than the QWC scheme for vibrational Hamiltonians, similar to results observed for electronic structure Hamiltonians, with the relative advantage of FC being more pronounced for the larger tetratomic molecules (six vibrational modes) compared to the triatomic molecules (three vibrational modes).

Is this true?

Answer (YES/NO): NO